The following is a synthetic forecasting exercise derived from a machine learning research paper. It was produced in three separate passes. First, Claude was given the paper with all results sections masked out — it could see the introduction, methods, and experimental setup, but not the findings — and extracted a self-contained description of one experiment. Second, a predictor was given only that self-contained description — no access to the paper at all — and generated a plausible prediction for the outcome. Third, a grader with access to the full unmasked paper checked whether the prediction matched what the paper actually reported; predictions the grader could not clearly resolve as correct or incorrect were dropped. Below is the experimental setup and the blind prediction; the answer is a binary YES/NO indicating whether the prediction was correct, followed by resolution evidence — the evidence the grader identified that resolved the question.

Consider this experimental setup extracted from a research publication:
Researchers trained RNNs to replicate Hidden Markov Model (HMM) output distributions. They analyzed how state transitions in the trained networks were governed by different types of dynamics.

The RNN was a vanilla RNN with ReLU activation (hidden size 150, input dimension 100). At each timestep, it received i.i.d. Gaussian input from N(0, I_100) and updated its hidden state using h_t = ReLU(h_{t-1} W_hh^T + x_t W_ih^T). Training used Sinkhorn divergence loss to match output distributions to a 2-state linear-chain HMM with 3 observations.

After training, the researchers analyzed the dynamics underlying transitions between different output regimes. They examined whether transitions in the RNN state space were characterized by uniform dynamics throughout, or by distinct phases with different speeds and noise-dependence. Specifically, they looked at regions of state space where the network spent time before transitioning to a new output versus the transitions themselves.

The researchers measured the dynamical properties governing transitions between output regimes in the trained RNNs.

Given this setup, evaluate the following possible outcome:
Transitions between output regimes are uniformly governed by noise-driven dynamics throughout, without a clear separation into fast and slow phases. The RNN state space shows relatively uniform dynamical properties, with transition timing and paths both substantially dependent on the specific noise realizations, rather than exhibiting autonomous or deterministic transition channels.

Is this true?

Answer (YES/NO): NO